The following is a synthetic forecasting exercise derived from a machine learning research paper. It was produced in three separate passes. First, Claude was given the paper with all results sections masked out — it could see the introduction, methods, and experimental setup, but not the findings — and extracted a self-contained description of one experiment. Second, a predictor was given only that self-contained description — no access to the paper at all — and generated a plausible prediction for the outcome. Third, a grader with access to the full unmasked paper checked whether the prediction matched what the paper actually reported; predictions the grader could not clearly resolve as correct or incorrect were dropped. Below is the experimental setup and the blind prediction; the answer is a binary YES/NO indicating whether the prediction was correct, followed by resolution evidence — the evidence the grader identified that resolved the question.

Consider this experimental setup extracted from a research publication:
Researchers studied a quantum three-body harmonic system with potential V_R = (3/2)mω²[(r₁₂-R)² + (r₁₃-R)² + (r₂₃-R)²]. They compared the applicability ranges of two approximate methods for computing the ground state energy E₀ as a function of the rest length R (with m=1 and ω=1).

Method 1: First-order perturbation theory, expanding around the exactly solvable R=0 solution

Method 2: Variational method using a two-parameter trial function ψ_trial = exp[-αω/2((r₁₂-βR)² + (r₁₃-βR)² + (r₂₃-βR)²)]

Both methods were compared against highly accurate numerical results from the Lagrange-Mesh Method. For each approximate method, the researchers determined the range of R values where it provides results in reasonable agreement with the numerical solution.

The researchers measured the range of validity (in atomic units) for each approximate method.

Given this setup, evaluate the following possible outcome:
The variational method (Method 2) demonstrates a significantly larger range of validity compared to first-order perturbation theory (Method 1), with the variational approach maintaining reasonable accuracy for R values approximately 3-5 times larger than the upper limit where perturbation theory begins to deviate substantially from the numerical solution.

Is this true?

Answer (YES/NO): NO